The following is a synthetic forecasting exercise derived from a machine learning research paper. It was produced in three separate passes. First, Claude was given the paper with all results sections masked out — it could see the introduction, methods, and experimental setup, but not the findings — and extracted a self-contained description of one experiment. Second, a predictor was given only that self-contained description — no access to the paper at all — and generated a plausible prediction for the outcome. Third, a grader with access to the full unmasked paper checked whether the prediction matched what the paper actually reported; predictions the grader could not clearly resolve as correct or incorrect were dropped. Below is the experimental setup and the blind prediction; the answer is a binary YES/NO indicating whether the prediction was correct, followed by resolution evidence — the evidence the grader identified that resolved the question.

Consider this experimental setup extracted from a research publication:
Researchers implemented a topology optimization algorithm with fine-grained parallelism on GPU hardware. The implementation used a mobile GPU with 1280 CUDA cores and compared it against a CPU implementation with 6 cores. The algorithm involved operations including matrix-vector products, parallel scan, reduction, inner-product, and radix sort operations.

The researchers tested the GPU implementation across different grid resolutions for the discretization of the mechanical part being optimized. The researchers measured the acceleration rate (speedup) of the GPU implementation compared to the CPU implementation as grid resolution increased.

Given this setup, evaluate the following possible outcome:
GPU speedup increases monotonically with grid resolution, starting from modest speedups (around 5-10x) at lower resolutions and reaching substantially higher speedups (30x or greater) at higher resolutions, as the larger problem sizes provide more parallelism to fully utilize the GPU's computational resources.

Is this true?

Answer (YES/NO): NO